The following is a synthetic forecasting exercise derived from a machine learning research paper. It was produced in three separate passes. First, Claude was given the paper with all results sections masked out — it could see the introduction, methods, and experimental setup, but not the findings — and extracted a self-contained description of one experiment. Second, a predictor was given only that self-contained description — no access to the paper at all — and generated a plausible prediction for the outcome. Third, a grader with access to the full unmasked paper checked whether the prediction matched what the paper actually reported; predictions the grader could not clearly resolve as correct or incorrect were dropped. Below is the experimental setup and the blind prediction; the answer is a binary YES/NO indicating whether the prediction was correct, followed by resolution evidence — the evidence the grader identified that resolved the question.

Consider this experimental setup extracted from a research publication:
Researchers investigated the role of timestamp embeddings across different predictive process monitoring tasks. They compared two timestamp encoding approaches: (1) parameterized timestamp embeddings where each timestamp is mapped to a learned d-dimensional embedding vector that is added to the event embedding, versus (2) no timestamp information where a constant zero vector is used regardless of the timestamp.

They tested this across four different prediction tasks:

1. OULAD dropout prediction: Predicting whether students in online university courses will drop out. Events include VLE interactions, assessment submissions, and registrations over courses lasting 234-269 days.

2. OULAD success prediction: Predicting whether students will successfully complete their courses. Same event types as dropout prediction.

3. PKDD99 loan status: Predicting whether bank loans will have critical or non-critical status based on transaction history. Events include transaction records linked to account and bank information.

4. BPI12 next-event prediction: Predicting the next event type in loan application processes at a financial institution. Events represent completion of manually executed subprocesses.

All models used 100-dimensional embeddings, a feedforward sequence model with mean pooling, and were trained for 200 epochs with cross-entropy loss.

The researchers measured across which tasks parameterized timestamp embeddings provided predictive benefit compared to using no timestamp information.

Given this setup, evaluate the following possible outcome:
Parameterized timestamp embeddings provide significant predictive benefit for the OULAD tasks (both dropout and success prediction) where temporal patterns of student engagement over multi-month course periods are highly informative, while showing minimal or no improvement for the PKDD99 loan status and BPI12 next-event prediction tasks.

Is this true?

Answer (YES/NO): NO